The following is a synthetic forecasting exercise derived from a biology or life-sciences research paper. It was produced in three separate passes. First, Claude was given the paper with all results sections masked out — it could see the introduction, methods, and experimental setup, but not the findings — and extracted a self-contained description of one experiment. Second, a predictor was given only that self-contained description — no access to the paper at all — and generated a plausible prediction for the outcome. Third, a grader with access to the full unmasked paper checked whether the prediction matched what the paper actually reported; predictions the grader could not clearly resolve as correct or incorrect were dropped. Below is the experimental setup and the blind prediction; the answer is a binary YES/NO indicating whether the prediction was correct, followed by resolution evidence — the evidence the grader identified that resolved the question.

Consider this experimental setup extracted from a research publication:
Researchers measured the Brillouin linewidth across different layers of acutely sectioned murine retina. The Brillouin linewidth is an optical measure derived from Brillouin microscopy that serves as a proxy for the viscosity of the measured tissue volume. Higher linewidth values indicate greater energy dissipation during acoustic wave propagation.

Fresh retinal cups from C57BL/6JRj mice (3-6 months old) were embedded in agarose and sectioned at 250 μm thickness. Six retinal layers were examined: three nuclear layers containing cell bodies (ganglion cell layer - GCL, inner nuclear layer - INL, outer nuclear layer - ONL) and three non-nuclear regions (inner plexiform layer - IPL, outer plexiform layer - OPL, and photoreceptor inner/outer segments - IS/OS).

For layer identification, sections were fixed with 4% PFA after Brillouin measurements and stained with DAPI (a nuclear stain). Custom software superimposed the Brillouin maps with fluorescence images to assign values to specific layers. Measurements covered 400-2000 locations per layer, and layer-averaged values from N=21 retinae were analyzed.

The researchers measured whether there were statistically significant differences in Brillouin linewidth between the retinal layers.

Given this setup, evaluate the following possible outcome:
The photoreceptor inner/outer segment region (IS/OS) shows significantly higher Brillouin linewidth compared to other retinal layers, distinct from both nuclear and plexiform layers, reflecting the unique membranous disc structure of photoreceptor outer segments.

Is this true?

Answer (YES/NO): NO